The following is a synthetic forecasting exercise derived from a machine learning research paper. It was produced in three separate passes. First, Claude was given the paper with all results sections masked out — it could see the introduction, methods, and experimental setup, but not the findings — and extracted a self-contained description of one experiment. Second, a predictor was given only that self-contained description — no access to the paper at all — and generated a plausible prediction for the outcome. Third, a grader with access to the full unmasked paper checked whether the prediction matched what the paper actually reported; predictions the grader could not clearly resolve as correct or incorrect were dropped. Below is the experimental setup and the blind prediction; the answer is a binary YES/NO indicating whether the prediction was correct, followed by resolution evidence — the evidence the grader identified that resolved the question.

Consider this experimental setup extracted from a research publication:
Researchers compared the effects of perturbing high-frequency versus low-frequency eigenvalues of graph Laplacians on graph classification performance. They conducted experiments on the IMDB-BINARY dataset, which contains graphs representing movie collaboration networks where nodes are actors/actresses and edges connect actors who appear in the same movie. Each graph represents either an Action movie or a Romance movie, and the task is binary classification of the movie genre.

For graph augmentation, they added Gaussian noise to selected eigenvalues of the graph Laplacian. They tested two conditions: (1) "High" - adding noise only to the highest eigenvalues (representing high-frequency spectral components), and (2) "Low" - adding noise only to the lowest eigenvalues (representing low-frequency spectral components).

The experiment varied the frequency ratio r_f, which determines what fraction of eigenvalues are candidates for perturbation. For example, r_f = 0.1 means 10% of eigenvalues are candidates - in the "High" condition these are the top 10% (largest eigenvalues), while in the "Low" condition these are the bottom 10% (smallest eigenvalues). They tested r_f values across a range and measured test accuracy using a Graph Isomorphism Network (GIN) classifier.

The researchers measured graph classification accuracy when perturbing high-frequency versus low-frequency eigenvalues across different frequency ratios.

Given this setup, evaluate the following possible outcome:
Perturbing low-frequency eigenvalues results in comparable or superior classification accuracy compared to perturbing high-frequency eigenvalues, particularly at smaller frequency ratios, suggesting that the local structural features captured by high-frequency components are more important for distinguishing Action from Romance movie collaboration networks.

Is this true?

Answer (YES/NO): NO